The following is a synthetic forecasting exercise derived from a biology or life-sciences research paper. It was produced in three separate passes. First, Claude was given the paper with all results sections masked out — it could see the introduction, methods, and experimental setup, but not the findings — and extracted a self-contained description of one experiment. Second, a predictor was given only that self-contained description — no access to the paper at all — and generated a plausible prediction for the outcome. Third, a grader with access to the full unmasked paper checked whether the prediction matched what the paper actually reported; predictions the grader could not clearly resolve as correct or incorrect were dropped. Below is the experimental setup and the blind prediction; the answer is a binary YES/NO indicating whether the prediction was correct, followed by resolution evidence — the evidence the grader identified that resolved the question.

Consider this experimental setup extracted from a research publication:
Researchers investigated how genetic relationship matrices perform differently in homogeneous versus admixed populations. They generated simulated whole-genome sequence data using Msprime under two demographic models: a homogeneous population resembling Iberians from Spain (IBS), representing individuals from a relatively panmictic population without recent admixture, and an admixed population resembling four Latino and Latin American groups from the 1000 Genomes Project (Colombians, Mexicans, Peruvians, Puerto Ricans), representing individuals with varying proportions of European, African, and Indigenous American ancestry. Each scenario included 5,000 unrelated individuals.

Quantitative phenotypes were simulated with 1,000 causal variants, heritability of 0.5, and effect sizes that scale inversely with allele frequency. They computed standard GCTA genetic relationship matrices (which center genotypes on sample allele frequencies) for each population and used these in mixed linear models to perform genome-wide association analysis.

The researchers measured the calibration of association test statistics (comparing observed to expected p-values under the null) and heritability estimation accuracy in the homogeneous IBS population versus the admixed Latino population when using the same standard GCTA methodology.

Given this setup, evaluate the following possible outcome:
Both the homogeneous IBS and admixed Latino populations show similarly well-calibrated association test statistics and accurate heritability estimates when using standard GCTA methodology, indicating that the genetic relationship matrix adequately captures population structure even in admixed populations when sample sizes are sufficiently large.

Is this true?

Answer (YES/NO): NO